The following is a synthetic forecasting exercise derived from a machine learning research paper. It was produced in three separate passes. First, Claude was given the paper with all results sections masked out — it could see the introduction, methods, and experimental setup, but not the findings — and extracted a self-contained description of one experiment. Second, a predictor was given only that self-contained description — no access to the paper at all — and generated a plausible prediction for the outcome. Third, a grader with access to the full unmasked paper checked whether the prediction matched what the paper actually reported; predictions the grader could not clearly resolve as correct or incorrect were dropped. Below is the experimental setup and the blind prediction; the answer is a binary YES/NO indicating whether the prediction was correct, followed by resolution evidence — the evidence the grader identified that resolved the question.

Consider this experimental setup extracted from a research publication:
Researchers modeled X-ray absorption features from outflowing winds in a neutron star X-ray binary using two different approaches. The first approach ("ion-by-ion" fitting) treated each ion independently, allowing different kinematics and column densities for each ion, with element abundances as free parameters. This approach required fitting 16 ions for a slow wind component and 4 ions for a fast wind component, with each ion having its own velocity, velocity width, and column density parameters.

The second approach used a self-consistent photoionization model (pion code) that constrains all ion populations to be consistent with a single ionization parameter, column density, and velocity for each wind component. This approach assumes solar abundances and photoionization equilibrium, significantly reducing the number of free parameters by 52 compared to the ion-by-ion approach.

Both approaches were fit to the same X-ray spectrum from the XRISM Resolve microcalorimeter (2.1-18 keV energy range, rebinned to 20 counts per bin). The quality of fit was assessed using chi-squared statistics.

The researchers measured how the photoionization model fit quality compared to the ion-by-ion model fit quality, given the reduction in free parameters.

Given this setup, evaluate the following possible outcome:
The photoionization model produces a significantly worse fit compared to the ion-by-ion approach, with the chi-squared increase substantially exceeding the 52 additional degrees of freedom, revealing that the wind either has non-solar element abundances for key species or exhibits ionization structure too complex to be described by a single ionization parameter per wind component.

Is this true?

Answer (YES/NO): NO